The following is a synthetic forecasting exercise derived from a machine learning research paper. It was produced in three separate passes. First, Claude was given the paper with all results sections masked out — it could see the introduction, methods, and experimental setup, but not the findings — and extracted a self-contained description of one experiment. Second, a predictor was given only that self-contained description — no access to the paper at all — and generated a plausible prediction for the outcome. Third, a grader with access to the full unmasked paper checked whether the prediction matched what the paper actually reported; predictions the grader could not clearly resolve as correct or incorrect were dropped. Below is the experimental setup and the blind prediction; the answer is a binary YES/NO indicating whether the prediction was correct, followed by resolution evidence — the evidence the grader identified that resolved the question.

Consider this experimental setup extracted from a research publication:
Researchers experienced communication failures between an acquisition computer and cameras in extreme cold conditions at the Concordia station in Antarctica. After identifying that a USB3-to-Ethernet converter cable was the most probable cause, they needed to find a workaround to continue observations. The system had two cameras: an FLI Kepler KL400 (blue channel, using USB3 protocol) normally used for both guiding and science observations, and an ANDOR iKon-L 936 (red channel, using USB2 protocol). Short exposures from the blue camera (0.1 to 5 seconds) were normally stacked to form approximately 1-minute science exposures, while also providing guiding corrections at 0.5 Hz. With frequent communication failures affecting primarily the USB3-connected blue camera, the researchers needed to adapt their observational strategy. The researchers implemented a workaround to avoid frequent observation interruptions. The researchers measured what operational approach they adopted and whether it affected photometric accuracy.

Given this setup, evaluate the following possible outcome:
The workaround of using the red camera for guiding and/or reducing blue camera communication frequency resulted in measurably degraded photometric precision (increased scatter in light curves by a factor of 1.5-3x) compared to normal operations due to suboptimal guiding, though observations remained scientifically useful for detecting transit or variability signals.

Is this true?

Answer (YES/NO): NO